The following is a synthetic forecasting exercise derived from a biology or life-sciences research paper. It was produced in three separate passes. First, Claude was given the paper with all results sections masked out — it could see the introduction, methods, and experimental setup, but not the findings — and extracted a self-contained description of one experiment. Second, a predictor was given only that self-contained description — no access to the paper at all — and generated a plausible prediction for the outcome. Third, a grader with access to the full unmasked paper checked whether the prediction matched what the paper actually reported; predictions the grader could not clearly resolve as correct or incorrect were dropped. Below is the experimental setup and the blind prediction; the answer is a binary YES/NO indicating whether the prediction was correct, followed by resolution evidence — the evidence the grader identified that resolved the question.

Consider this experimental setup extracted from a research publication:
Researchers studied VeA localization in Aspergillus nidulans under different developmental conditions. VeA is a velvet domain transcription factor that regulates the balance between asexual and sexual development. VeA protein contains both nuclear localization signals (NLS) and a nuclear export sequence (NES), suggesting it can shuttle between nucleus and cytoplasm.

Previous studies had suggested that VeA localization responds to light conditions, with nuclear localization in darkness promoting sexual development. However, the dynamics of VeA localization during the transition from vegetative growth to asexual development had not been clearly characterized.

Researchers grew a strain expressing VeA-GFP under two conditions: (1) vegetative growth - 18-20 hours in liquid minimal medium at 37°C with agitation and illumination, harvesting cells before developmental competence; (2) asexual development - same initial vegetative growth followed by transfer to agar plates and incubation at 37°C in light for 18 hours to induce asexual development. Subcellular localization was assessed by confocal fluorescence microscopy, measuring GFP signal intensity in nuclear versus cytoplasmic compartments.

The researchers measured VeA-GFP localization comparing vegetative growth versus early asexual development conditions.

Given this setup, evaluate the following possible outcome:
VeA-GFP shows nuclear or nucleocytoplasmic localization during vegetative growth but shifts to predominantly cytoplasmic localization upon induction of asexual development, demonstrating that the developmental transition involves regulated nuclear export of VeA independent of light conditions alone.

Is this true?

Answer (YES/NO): YES